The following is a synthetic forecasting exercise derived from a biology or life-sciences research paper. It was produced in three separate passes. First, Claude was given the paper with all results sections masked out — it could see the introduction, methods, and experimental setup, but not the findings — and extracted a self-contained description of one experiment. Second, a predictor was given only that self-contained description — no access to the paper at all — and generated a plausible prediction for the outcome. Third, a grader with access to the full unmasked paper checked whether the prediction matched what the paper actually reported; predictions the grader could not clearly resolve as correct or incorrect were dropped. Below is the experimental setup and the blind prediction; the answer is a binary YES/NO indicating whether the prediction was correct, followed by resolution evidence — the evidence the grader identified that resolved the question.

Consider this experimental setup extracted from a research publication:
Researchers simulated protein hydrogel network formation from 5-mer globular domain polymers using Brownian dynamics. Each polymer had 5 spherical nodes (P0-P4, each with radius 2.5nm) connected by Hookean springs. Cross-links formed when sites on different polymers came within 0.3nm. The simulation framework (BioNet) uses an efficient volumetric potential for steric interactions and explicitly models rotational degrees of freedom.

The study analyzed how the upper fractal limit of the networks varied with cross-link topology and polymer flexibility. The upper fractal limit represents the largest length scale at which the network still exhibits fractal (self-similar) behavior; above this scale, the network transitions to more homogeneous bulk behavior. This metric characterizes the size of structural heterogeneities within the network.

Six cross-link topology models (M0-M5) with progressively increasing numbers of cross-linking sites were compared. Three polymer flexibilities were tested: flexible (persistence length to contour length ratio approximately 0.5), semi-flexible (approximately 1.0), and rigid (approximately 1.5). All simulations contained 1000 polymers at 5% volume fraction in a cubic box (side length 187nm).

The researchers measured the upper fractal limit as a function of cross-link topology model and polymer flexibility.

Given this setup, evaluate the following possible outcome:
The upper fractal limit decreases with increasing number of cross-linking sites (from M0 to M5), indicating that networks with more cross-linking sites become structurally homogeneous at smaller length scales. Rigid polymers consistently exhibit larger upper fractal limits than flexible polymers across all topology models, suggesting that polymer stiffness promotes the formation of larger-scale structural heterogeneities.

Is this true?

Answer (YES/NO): NO